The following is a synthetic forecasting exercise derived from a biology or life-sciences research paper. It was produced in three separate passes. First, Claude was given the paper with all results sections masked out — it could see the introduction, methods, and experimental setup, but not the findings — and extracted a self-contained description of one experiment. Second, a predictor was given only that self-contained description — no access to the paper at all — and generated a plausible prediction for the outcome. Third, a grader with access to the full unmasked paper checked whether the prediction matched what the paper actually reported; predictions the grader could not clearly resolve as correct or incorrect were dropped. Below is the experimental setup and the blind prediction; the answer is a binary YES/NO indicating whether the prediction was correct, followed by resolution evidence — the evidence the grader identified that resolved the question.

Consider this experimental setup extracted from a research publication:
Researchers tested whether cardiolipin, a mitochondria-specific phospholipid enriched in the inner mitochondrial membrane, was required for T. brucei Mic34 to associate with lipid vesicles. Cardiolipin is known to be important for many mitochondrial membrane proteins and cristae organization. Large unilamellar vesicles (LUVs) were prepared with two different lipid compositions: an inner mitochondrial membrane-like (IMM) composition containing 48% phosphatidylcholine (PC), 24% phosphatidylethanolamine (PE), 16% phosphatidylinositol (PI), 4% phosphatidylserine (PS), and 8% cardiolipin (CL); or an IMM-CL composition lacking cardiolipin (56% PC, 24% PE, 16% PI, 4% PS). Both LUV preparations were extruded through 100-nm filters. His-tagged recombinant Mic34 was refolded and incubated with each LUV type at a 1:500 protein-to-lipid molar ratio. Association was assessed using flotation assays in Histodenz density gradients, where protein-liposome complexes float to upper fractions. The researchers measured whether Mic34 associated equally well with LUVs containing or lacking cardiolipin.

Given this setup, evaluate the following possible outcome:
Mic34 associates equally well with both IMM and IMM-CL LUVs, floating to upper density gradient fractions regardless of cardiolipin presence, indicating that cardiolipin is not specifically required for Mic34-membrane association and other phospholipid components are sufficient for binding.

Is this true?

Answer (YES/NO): YES